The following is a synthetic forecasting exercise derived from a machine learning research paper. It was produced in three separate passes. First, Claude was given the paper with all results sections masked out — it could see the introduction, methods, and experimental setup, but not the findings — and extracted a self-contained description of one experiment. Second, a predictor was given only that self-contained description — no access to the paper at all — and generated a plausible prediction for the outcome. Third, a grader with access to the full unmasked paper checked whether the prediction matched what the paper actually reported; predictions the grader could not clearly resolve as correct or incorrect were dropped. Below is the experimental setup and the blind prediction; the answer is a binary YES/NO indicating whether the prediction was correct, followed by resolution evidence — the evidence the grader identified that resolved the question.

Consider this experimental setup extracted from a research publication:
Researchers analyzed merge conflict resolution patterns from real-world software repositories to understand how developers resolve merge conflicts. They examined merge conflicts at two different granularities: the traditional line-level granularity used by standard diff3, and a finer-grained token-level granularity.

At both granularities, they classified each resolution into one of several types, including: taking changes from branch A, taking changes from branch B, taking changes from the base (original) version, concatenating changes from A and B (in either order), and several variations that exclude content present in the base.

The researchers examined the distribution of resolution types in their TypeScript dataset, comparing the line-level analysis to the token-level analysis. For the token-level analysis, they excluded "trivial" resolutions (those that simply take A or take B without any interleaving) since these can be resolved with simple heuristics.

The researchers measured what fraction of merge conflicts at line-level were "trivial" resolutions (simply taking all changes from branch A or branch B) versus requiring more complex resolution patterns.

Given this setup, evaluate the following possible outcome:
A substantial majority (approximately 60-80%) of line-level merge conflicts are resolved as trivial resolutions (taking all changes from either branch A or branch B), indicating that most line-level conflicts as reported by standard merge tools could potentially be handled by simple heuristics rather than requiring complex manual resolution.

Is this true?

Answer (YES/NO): YES